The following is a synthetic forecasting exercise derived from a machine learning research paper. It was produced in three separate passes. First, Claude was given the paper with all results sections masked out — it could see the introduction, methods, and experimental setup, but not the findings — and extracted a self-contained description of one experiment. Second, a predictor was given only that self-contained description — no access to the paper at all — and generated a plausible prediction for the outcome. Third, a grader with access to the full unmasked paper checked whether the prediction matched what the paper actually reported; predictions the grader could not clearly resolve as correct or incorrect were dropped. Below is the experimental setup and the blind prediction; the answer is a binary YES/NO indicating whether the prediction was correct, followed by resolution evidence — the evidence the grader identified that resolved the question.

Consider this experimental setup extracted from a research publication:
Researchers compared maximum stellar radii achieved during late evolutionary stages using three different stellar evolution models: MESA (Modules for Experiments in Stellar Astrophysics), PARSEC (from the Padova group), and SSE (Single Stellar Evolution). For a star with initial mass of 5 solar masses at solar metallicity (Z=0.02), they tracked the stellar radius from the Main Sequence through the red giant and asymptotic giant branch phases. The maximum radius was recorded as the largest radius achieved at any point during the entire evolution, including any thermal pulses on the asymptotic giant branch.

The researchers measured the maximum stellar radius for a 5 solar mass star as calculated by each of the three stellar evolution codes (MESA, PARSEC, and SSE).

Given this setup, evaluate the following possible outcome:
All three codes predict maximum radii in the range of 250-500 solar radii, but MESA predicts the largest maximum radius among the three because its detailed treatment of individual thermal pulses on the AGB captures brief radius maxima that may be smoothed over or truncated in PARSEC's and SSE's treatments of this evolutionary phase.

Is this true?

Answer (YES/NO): NO